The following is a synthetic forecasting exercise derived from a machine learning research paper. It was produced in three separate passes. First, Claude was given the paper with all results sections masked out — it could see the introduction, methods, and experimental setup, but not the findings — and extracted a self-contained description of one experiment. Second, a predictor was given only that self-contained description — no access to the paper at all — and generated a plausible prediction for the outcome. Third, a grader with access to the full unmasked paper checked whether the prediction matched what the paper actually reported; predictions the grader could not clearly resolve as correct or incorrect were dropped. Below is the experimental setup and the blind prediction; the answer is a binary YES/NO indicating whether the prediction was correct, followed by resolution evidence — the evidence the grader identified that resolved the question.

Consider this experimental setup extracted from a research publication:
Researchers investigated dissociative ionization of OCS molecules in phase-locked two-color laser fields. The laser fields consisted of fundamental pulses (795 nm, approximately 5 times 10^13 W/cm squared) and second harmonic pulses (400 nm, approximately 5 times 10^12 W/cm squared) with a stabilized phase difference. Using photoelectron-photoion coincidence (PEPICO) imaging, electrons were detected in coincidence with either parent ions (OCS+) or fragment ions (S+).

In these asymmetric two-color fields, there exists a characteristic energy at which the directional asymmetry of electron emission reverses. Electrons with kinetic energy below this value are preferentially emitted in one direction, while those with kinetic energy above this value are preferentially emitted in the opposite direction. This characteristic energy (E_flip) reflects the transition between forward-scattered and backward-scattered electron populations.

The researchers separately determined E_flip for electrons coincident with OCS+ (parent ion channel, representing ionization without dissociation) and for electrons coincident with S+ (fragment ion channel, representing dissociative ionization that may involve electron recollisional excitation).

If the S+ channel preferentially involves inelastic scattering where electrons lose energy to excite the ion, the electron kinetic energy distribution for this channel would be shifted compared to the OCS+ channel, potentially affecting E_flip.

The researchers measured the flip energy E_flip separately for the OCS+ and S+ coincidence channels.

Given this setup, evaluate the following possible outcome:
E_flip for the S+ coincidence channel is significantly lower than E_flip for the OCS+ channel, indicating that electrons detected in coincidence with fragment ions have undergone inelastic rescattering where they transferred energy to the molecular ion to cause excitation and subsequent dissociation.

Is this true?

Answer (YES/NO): YES